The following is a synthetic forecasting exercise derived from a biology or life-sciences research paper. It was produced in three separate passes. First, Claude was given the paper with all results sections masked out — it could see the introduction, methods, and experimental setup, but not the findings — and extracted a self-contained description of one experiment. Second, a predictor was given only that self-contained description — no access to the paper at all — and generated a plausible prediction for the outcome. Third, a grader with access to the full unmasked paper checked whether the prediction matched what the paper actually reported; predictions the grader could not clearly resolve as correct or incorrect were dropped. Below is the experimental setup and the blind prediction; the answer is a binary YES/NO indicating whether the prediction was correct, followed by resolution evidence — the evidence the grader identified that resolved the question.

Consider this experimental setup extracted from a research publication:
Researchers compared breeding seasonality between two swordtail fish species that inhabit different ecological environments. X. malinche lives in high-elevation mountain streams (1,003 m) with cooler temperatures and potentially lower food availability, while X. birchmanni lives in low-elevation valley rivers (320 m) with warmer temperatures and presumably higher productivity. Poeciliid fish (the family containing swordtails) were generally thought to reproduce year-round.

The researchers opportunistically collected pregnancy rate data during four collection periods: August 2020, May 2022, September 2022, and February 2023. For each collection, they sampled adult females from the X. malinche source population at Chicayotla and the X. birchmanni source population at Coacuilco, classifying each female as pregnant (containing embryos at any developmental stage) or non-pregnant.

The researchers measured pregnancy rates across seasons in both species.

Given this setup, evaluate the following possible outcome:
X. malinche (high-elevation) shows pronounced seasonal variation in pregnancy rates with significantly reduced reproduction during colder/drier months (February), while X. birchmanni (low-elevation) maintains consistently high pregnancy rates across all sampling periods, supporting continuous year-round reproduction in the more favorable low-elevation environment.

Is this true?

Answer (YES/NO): YES